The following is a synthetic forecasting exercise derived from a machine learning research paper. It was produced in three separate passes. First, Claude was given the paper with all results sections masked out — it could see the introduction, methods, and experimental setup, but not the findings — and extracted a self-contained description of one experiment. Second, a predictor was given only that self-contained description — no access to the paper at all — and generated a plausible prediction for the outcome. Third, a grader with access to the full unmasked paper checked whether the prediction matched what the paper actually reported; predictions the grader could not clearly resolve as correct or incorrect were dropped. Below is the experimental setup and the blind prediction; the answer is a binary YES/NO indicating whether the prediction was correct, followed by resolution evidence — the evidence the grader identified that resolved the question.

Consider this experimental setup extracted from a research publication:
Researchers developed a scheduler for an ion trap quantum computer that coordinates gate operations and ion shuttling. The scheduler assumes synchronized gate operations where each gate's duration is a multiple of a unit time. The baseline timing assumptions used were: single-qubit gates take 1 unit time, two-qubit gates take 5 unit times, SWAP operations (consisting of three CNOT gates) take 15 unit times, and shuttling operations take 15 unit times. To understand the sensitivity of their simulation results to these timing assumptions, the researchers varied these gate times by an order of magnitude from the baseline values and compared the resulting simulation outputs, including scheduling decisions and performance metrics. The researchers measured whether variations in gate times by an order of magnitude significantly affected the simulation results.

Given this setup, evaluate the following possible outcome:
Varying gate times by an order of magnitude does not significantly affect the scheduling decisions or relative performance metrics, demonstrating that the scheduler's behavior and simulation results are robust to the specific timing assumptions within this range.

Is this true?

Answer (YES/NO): YES